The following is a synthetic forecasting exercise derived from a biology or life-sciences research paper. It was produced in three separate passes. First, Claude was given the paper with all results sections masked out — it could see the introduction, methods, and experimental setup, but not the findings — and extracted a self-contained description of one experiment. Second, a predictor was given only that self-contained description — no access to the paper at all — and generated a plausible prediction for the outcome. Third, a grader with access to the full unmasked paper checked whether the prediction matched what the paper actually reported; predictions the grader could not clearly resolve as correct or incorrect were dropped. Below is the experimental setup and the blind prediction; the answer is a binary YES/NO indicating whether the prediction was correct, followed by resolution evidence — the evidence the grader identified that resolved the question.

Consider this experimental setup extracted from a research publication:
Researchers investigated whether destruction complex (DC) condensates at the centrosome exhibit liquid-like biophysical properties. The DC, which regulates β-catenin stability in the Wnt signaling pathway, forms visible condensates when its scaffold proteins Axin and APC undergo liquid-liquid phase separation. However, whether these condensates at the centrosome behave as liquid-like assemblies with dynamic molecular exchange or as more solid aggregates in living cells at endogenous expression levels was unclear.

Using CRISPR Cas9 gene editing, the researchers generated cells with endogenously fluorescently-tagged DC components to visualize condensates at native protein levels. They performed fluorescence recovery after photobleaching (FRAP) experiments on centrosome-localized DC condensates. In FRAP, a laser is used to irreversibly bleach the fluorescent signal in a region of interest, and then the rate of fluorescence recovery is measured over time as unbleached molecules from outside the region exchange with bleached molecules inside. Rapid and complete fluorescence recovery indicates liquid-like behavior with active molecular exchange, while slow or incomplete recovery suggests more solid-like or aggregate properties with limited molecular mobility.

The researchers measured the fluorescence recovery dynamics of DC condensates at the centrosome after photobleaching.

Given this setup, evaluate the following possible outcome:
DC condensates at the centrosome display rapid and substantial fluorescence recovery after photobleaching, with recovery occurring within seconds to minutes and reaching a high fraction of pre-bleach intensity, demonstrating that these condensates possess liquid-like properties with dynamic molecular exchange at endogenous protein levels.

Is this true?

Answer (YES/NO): YES